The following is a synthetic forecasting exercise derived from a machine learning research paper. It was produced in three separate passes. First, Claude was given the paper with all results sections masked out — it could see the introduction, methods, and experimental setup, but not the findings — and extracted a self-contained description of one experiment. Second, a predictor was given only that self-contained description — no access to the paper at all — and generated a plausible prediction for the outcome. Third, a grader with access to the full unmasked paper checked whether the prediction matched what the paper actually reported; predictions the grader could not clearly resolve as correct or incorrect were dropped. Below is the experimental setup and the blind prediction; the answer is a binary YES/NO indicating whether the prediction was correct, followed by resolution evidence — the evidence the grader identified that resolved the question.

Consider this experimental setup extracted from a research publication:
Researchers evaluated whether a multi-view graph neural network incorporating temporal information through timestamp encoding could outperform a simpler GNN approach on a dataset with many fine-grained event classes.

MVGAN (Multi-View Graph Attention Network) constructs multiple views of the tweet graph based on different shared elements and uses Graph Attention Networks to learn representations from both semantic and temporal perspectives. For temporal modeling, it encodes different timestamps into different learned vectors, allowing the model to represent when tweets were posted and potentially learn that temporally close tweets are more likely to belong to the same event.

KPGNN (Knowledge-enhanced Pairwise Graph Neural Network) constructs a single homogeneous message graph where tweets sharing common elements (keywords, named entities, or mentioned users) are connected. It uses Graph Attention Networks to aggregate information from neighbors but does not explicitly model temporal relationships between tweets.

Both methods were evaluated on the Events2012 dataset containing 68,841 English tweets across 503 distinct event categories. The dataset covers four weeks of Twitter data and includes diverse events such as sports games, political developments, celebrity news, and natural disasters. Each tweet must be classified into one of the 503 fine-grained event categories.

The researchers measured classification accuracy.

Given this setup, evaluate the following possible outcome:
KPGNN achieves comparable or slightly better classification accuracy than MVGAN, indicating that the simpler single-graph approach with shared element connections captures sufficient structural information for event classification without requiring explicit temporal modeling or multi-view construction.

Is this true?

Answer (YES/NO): YES